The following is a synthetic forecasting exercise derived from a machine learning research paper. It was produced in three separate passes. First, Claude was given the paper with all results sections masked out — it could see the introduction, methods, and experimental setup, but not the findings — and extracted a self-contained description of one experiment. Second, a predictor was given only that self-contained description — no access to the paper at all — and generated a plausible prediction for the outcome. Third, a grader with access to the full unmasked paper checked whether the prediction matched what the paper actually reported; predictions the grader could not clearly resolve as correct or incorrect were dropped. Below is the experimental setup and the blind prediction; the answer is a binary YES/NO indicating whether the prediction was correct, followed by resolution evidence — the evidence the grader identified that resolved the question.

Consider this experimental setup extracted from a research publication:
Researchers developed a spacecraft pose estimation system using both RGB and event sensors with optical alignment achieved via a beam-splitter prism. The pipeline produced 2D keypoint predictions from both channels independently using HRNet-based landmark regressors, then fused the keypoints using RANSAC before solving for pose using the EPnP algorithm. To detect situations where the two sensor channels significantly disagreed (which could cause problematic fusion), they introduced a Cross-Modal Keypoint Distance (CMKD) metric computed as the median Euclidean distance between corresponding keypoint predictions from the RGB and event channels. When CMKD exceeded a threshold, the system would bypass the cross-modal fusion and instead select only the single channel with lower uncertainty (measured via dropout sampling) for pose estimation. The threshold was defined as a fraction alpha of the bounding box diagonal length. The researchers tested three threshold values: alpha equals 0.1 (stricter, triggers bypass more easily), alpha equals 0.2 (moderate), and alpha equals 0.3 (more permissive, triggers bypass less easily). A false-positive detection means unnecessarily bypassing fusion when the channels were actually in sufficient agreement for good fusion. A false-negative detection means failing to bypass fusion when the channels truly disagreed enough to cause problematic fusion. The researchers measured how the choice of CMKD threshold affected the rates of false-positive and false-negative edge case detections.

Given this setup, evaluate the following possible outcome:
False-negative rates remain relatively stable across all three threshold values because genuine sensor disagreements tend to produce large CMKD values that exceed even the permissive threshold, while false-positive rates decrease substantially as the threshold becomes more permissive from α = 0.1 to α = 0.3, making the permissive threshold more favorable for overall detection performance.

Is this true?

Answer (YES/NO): NO